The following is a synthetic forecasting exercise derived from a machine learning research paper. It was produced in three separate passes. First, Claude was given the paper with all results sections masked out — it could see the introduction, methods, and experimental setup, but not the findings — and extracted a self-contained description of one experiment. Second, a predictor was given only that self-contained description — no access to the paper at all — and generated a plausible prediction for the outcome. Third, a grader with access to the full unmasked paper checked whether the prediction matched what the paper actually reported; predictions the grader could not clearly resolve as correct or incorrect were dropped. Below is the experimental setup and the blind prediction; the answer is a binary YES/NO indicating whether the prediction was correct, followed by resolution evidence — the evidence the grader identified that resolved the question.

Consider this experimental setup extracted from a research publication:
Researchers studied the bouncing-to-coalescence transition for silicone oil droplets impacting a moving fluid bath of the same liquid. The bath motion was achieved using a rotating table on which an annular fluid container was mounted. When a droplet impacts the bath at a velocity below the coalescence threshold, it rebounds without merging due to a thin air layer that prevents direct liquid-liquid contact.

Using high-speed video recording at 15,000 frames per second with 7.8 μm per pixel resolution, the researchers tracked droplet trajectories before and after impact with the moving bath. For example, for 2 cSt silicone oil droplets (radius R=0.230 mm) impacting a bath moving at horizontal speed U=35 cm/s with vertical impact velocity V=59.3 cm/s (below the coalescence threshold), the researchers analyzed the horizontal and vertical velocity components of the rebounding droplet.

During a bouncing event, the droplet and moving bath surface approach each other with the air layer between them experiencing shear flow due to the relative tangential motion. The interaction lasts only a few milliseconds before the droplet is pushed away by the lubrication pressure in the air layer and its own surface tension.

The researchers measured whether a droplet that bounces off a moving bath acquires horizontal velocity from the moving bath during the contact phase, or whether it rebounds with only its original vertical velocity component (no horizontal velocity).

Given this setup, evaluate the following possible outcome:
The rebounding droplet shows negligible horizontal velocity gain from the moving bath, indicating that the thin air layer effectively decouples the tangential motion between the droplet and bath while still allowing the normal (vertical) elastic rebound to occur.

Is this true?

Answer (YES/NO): NO